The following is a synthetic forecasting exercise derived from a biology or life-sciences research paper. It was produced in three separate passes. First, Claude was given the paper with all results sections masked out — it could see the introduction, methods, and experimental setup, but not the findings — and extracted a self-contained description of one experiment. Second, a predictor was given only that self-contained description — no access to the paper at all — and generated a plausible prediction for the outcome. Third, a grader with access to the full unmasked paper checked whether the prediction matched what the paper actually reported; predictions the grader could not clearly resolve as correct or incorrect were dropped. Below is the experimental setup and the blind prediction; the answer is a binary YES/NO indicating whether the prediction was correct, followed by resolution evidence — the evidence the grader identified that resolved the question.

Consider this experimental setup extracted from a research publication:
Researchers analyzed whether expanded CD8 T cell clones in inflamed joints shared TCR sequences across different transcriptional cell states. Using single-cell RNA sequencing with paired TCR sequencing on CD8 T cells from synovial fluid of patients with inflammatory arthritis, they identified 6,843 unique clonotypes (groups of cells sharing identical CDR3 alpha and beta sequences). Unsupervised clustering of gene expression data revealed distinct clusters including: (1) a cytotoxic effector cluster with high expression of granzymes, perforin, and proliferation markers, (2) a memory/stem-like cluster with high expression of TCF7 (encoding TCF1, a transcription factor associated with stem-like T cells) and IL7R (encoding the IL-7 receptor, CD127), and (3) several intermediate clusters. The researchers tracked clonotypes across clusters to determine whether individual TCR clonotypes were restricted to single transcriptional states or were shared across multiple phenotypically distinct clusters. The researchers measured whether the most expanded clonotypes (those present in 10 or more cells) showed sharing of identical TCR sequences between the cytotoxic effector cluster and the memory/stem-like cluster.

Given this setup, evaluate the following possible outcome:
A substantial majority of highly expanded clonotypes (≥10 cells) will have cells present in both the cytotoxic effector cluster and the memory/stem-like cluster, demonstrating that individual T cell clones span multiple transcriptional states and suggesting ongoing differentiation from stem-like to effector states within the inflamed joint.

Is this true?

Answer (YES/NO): NO